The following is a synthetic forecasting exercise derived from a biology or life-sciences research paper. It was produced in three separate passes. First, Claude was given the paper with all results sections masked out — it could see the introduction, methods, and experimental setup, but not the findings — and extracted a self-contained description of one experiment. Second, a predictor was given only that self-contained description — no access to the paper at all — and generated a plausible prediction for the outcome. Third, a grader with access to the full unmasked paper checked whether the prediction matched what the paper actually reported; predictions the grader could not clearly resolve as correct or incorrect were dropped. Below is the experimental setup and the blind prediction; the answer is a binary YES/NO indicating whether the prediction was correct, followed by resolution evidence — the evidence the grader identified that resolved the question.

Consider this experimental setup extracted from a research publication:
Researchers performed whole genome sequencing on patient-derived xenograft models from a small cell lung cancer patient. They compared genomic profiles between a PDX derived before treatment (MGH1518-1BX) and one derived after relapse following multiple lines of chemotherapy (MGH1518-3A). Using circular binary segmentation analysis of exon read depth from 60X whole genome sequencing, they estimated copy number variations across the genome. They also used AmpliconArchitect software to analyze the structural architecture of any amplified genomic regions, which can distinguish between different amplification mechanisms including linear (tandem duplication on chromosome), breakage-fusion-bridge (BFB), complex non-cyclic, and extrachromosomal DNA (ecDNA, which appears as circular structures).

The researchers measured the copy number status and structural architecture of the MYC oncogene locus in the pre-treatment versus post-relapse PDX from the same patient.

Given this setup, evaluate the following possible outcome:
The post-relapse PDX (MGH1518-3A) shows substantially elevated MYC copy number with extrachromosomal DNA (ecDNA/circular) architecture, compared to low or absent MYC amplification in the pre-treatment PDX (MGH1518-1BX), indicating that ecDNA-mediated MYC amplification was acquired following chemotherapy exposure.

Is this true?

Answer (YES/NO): YES